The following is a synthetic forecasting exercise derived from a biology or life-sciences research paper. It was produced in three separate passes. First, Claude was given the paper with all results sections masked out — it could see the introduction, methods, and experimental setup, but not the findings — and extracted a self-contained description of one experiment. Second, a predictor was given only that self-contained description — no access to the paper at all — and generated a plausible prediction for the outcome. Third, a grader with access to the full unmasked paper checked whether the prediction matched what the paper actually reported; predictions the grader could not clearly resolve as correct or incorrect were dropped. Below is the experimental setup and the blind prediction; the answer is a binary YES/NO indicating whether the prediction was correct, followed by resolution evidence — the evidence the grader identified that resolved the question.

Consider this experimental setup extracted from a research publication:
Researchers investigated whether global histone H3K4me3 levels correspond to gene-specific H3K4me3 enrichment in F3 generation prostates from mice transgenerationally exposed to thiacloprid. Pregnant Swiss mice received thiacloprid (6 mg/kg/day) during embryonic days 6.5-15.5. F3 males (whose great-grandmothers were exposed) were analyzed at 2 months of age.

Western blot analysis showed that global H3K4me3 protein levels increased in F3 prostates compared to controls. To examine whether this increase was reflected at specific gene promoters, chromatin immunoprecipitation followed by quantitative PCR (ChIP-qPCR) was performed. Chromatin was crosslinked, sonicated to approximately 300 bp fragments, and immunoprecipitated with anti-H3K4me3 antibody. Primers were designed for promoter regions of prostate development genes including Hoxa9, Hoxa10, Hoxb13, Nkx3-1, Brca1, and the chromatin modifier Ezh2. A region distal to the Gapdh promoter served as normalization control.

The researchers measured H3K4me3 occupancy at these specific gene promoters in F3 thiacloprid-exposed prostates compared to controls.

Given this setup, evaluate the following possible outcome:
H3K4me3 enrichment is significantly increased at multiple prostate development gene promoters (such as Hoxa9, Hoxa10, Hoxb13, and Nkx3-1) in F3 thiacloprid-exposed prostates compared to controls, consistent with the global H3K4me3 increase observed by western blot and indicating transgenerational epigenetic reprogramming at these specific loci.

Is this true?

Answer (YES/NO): NO